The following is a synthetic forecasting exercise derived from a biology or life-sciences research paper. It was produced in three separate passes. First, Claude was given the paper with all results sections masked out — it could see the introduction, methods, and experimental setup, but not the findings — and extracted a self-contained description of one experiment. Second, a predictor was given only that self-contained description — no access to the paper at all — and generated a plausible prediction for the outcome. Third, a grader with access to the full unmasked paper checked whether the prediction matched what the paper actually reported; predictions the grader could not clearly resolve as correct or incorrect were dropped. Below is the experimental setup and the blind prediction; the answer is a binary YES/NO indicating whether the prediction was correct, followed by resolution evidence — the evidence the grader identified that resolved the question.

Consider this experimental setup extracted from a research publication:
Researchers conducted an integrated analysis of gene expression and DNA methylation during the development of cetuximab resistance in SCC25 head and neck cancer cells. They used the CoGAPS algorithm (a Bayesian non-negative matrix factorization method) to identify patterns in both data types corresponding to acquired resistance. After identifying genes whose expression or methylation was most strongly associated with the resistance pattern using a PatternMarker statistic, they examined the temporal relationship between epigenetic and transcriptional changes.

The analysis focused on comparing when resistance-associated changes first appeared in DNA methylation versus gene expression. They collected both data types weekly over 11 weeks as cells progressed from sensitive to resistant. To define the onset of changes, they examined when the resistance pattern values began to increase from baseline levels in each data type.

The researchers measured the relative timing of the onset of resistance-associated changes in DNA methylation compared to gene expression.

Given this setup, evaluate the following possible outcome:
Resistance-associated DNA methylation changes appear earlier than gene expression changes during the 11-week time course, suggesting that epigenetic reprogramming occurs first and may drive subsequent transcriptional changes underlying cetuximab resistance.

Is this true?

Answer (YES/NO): NO